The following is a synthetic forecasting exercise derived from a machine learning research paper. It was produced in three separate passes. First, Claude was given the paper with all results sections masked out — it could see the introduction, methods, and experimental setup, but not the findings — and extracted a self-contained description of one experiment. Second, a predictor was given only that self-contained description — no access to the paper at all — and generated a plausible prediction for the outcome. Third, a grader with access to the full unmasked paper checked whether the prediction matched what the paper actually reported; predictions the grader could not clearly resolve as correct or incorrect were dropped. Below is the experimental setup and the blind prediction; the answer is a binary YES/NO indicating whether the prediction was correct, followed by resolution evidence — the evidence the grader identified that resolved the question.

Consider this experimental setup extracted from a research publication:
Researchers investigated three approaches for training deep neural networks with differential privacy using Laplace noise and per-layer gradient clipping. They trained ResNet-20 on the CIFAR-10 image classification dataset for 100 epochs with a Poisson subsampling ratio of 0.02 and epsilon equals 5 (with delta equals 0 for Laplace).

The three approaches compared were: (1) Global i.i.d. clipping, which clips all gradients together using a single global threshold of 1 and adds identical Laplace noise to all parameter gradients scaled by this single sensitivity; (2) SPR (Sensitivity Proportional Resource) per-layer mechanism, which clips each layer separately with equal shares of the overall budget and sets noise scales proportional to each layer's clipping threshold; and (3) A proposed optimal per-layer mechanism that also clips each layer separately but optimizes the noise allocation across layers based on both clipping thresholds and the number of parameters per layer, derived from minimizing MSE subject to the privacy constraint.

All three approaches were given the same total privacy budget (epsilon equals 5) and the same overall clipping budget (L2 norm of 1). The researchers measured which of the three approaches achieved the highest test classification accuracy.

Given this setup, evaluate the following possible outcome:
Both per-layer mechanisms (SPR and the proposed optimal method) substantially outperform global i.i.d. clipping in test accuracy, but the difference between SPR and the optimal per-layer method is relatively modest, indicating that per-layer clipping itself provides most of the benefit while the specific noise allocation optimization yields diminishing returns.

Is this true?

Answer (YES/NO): NO